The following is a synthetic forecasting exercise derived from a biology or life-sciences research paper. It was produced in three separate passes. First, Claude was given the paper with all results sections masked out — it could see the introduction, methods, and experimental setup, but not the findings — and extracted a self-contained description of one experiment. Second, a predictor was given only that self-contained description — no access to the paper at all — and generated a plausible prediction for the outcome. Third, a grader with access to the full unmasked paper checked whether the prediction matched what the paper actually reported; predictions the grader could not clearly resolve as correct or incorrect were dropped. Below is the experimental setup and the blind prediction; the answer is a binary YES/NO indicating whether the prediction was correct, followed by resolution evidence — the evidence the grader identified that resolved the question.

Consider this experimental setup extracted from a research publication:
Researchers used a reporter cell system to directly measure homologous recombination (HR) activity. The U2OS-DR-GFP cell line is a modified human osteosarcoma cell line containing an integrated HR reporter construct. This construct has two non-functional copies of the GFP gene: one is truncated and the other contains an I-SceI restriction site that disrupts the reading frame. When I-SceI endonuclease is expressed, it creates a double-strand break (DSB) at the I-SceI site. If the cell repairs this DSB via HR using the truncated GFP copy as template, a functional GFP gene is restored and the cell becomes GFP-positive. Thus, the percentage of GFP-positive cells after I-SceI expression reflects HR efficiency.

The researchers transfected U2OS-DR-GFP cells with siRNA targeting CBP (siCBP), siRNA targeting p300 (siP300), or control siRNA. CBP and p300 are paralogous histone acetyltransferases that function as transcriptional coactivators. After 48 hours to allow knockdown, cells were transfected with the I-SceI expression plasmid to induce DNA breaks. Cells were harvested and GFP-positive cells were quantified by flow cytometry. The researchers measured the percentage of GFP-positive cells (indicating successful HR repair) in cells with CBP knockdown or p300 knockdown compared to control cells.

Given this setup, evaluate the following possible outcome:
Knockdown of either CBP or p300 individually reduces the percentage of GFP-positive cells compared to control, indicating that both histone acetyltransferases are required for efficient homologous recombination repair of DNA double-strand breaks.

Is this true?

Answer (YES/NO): YES